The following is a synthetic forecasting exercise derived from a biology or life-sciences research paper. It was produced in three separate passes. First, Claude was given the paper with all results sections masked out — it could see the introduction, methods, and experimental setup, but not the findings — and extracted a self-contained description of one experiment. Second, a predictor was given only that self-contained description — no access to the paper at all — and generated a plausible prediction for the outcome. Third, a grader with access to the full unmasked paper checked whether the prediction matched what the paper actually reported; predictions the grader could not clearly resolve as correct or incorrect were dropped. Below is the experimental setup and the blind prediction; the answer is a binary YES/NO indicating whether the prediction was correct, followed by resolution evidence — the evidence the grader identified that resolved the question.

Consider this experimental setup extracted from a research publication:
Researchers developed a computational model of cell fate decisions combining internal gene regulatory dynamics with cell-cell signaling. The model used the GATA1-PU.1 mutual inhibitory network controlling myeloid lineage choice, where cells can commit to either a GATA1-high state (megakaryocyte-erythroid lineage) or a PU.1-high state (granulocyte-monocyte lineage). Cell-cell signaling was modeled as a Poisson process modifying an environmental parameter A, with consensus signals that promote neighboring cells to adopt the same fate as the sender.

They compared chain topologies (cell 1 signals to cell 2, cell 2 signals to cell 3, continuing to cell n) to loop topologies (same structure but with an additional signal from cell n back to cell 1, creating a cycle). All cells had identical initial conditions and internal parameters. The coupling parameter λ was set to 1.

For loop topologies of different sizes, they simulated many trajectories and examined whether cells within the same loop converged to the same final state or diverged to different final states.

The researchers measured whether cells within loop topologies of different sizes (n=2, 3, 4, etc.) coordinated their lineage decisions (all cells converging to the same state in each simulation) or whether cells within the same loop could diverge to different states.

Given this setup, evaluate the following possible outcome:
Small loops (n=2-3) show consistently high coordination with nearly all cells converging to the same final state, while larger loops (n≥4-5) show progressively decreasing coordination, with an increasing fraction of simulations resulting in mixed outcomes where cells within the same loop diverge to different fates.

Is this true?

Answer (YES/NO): NO